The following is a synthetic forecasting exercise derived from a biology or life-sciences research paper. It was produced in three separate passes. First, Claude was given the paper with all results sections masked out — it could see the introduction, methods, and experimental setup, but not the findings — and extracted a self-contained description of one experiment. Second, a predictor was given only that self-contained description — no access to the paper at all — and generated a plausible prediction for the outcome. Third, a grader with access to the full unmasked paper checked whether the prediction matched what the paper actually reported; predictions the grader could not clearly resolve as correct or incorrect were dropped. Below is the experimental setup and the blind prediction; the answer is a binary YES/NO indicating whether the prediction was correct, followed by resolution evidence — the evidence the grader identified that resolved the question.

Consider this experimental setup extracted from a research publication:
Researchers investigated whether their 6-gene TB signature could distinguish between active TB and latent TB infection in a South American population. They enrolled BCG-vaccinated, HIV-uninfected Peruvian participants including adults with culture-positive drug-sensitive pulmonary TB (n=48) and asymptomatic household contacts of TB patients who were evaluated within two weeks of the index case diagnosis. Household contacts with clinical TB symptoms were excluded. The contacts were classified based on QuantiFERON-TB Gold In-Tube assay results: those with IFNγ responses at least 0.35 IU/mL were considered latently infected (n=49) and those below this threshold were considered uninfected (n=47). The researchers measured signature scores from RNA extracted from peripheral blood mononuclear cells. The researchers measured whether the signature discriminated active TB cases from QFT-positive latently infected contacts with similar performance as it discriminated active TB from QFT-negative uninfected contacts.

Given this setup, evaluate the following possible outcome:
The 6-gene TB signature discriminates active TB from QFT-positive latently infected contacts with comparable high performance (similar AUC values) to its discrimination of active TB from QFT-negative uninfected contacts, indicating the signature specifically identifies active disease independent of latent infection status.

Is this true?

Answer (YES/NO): YES